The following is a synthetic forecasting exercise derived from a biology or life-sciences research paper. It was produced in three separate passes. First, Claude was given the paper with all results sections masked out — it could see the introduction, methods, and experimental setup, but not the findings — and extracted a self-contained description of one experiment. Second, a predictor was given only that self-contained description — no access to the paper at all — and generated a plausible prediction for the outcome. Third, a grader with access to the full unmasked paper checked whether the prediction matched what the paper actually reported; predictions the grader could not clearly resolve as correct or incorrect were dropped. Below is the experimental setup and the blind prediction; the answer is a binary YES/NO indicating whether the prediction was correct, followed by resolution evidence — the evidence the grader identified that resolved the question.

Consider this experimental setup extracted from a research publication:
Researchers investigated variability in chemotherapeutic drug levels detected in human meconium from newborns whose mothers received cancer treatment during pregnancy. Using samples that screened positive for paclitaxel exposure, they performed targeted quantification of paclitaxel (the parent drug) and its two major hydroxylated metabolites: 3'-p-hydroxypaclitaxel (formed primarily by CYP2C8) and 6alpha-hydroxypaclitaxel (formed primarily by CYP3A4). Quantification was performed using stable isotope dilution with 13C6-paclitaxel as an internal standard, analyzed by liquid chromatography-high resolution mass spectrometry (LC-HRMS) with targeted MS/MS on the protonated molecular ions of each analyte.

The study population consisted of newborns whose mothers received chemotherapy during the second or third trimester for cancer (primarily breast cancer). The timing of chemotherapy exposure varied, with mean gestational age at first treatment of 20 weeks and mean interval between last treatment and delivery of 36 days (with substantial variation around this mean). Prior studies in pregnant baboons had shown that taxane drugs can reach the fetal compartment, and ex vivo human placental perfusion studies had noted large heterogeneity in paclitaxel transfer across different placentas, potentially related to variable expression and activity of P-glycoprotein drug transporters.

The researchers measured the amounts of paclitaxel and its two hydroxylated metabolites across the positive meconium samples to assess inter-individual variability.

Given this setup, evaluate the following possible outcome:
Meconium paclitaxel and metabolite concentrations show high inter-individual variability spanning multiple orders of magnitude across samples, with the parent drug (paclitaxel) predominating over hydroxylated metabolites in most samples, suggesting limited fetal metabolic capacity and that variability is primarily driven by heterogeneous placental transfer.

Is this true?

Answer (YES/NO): NO